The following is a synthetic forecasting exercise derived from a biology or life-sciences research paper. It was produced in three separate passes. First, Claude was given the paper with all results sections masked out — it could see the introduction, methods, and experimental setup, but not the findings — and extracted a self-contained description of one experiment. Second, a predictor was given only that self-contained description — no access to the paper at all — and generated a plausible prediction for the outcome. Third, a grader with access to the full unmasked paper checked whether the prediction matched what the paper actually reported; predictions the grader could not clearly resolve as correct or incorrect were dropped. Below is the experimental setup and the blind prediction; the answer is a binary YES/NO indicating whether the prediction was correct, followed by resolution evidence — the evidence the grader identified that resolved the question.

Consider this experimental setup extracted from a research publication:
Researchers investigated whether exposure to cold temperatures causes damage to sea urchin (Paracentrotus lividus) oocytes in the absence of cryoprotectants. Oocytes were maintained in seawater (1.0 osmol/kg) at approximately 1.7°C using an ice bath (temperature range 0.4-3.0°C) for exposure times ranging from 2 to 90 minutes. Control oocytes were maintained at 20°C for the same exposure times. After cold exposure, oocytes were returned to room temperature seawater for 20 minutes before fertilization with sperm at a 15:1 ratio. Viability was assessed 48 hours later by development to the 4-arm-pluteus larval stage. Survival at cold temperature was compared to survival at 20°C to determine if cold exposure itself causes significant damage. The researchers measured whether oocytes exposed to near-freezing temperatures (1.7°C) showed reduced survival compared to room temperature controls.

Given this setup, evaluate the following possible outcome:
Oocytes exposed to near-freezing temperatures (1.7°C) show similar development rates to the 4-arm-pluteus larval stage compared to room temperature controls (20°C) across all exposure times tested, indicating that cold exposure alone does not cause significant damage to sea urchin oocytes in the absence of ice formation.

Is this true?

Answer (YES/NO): NO